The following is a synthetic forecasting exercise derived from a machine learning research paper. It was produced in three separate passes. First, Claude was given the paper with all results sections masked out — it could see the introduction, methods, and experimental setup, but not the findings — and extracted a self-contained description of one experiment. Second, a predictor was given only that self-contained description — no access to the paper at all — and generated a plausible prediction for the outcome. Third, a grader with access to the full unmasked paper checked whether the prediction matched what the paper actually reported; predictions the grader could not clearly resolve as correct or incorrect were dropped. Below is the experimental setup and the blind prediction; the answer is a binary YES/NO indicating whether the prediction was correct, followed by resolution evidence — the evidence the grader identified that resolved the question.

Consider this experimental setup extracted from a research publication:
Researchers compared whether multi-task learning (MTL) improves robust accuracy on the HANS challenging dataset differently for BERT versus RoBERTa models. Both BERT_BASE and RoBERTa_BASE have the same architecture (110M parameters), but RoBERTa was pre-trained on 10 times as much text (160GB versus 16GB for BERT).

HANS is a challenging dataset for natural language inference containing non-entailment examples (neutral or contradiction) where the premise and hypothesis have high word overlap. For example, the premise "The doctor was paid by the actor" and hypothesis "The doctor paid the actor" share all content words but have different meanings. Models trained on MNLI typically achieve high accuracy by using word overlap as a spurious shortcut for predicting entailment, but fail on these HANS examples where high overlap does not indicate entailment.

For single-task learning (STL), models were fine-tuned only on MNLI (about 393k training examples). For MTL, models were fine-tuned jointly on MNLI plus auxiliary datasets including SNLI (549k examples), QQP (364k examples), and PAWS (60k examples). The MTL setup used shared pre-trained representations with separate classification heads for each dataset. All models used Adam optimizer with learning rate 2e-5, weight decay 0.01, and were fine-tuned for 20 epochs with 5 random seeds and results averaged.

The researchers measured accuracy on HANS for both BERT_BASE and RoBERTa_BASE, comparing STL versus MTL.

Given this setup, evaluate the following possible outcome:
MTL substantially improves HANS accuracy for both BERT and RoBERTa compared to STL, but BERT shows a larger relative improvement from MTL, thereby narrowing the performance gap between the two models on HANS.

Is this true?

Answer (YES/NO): NO